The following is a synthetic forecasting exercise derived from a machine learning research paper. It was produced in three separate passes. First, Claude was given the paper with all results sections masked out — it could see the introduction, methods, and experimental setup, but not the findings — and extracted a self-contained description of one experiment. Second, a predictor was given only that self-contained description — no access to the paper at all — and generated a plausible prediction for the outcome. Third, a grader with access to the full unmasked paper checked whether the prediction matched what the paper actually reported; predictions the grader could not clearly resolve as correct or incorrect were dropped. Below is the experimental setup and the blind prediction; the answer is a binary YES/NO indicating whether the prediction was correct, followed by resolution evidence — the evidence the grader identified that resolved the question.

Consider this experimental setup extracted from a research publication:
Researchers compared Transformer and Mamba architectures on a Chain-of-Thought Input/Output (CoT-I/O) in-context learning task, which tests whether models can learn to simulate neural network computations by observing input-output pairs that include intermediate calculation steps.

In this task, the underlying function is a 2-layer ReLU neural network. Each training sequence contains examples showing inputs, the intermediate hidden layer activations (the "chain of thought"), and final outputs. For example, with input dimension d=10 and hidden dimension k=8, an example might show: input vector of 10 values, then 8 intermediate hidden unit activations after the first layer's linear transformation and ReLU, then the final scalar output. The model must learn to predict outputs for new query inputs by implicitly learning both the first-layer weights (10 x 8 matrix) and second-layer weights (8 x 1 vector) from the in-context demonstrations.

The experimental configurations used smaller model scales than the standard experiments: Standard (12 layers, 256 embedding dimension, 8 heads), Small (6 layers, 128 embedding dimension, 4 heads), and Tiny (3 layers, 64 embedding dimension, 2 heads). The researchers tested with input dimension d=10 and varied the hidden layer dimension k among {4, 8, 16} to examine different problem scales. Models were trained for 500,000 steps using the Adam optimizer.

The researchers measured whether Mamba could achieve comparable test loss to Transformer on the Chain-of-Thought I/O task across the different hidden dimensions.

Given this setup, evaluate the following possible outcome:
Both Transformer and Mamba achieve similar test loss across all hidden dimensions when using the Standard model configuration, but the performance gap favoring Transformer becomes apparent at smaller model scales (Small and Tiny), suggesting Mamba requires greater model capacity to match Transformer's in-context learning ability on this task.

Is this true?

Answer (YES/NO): NO